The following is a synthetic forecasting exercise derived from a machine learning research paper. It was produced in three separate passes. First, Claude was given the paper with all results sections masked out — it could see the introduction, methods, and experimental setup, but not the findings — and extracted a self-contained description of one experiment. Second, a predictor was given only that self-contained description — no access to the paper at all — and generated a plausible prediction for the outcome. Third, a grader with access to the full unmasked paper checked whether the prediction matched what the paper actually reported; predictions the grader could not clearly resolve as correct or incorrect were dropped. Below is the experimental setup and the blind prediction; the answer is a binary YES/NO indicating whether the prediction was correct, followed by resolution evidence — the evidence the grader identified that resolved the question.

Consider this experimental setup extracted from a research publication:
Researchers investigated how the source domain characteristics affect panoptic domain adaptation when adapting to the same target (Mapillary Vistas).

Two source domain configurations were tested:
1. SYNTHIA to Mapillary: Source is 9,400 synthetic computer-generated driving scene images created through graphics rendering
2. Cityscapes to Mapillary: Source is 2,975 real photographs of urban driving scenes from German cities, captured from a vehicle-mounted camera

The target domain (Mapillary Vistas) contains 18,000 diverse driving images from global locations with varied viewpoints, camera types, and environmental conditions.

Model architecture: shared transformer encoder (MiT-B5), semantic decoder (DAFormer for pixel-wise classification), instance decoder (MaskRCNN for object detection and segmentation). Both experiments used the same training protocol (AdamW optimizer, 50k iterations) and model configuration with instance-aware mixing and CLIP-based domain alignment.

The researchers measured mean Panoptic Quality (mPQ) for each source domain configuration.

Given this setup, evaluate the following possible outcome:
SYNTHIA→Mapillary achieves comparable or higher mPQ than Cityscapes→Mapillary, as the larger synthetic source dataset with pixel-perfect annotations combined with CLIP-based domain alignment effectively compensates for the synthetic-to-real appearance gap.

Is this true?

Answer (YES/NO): NO